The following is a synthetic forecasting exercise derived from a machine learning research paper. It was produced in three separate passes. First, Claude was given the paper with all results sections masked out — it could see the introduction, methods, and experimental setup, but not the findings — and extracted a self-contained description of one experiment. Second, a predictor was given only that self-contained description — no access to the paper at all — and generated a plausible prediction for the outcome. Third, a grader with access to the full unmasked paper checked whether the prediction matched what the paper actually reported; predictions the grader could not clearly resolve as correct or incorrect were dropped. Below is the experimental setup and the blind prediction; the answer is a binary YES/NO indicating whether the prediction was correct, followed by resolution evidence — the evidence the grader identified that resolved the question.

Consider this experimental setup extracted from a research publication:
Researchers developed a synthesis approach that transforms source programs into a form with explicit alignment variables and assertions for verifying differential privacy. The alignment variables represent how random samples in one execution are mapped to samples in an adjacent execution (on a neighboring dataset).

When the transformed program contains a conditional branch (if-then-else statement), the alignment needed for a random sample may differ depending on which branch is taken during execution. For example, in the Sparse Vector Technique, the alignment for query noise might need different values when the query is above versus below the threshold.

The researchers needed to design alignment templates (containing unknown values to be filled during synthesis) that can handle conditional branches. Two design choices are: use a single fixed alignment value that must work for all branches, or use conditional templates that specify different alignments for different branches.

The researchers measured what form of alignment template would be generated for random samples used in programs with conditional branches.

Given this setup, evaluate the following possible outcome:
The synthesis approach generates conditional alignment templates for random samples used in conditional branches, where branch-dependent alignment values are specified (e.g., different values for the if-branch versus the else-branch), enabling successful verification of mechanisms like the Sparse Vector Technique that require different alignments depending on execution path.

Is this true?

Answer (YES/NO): YES